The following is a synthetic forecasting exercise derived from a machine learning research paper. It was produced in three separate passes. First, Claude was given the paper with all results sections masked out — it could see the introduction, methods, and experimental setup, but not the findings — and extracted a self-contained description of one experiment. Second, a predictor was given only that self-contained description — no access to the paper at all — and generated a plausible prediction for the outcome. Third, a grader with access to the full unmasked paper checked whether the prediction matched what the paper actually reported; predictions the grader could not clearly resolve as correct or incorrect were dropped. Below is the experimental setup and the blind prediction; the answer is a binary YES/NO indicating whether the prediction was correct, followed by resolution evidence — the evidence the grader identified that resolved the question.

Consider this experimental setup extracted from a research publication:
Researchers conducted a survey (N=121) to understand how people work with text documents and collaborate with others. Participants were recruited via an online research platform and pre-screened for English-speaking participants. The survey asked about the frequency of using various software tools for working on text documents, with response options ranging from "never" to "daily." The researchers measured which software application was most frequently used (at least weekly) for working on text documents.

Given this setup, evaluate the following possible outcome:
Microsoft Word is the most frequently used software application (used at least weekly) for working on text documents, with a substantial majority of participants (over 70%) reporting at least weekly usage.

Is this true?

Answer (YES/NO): YES